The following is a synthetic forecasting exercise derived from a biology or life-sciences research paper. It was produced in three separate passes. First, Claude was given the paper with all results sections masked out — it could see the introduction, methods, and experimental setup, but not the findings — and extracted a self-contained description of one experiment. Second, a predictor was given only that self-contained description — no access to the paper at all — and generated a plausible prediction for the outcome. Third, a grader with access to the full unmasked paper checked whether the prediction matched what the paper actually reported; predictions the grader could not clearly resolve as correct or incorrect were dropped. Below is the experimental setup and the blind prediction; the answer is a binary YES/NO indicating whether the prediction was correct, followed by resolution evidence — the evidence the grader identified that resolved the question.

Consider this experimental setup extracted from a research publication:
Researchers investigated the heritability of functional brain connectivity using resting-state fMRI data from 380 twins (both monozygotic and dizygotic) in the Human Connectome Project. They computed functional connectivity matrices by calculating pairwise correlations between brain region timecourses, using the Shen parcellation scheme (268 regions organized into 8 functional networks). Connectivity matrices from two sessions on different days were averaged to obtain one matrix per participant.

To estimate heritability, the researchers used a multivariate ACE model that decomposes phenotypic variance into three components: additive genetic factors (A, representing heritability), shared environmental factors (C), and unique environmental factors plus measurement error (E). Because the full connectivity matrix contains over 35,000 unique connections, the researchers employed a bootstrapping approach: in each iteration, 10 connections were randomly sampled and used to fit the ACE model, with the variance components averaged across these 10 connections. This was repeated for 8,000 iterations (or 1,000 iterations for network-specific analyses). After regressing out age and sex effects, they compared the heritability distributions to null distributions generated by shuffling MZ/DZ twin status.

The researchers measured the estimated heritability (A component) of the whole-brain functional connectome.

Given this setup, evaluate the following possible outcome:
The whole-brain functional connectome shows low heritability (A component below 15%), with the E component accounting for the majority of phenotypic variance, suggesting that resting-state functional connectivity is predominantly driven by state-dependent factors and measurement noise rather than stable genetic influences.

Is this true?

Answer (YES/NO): NO